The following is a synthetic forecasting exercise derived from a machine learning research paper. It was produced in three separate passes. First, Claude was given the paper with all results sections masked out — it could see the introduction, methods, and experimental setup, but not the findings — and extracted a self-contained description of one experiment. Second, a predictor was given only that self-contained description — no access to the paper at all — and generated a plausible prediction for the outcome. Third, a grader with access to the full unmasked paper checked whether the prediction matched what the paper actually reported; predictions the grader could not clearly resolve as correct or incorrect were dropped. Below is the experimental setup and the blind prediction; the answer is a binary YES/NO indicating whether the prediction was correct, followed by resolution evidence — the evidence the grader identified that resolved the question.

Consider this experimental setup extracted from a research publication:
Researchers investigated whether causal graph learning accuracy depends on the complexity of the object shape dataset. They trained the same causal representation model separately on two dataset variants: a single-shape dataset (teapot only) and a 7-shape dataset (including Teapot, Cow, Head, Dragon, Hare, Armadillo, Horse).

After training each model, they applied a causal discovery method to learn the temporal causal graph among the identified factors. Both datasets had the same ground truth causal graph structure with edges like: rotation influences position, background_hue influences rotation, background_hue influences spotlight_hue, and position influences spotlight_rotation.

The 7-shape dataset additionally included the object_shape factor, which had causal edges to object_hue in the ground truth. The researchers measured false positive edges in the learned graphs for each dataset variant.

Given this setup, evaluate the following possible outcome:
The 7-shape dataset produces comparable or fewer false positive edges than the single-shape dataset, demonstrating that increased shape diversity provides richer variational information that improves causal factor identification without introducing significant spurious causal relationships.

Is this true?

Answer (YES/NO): NO